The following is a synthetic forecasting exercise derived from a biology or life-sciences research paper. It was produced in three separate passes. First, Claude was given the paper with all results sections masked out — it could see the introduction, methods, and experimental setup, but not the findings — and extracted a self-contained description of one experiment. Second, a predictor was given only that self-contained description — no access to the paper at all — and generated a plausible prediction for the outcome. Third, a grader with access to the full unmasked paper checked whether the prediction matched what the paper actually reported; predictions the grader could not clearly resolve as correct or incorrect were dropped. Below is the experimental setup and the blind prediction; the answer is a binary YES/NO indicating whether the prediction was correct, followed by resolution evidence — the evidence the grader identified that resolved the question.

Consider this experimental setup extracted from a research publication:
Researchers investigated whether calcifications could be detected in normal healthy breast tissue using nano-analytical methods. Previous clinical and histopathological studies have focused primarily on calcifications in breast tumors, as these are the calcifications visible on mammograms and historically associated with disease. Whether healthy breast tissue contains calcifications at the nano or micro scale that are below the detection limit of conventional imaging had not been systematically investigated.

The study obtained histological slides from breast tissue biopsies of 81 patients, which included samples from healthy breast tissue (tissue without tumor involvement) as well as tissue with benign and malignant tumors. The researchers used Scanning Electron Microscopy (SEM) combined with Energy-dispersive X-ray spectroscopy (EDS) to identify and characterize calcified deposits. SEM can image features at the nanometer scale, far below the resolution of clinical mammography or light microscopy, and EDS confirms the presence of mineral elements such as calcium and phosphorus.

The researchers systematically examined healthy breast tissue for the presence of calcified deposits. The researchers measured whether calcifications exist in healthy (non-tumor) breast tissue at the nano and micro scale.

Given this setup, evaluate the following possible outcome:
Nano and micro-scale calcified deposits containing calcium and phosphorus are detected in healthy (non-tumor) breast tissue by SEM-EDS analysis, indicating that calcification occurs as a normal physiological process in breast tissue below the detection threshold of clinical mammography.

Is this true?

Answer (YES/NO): NO